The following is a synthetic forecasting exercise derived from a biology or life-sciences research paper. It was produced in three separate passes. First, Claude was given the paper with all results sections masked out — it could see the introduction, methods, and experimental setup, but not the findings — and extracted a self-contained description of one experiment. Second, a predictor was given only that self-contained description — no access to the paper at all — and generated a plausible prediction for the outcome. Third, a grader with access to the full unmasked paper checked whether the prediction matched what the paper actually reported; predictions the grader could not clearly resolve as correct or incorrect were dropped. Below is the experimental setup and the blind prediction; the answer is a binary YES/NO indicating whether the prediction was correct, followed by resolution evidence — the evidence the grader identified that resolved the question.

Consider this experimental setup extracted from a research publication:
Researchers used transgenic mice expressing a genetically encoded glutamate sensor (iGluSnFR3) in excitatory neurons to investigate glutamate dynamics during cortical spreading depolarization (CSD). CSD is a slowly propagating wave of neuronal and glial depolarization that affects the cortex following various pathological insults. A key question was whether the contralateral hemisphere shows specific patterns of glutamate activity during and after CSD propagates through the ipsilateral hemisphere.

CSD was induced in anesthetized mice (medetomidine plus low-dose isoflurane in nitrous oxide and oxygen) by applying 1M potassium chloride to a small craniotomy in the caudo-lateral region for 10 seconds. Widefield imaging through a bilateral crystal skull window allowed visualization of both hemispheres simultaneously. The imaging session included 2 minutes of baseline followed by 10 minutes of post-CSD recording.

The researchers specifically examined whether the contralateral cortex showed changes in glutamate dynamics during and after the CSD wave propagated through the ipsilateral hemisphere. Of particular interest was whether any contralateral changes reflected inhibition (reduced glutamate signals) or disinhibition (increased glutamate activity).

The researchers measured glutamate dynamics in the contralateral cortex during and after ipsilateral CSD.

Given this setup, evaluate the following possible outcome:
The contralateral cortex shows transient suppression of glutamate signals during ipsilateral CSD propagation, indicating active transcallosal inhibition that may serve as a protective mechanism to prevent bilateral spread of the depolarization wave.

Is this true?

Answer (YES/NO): NO